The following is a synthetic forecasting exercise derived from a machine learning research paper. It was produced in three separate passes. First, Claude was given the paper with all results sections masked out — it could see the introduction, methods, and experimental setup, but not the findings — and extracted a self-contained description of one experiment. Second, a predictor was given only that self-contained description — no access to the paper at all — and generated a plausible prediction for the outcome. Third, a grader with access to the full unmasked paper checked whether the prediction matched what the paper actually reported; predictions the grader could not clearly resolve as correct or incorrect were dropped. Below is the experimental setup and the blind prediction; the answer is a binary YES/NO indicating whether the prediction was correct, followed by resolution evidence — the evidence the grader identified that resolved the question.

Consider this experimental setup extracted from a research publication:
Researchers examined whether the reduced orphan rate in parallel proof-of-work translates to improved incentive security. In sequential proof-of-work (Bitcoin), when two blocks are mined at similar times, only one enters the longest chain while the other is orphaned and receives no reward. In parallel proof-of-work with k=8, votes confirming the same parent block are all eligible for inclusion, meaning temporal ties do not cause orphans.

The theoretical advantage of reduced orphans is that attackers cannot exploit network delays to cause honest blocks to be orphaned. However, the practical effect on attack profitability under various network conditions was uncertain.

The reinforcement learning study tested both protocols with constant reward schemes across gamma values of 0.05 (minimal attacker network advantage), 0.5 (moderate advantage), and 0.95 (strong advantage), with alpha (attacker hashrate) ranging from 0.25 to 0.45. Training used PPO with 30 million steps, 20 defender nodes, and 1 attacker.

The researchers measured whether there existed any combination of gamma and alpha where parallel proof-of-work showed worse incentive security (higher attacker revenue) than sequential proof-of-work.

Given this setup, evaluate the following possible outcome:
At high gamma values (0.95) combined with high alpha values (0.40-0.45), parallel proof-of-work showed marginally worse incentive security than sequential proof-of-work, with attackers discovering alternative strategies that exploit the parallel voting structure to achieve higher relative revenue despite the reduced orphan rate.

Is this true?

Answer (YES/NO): NO